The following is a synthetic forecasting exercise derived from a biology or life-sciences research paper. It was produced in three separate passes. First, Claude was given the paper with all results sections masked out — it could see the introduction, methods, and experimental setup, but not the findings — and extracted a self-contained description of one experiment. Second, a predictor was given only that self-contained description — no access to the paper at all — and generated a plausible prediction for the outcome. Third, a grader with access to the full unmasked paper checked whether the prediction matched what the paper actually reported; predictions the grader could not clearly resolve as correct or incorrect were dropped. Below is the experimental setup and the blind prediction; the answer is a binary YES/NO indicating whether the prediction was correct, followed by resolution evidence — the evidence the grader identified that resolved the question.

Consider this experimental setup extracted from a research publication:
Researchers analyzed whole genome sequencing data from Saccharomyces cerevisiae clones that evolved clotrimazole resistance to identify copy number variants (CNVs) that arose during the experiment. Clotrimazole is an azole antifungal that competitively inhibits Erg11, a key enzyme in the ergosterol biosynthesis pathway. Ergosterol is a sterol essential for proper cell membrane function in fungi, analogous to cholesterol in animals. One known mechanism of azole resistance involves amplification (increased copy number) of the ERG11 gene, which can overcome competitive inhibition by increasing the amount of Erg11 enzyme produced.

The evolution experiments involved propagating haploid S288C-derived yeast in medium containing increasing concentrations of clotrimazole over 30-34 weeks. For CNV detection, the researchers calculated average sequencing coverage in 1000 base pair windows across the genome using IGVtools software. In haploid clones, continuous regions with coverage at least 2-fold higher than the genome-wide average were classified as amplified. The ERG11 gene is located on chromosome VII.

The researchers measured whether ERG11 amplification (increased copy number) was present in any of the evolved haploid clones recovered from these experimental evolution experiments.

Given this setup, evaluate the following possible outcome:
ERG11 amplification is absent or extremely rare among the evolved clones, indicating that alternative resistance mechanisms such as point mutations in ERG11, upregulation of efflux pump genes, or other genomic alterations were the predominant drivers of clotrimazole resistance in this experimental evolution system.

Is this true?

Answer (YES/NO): NO